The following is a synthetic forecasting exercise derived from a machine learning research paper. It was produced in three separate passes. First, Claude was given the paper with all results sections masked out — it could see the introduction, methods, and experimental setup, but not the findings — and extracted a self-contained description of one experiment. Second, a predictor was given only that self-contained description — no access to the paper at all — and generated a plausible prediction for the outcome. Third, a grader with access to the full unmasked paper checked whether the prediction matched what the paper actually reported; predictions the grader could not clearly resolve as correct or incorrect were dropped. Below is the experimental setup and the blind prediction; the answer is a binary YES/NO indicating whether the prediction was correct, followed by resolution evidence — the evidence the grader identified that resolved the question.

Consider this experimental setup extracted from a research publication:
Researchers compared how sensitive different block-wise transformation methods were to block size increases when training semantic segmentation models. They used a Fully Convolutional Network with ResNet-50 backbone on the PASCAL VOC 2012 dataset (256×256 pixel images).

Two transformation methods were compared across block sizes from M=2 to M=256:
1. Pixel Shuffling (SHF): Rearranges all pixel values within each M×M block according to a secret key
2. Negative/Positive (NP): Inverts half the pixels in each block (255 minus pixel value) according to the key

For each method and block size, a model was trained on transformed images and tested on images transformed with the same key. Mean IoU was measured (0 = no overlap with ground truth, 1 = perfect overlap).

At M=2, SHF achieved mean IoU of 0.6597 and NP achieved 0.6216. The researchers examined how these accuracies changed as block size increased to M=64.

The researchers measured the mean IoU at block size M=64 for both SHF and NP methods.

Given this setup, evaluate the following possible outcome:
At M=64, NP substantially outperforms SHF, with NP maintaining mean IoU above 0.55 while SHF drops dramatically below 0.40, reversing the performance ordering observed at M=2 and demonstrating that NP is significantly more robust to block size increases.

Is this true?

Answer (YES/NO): NO